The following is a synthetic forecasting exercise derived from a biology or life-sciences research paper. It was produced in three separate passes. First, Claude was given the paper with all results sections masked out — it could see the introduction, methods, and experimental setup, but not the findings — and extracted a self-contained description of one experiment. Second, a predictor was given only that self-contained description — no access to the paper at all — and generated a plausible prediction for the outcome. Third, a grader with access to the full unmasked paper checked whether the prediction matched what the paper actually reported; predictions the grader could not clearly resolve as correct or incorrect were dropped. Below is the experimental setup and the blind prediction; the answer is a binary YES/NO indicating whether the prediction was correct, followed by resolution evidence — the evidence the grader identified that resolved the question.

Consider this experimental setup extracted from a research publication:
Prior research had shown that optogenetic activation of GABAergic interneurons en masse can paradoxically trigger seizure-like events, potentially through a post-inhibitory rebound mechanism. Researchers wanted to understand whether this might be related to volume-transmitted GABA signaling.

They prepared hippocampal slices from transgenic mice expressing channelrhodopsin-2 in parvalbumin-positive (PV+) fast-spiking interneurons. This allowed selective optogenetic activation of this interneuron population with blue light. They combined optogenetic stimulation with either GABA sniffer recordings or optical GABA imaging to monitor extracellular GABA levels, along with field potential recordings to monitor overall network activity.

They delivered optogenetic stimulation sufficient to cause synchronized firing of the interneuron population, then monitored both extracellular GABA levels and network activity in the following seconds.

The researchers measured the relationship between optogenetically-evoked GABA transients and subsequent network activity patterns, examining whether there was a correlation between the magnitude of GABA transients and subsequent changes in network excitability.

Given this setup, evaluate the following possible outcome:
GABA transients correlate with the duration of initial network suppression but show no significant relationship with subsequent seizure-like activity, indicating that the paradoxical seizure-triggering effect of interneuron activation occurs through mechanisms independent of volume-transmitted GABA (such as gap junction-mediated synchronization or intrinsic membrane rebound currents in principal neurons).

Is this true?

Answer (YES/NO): NO